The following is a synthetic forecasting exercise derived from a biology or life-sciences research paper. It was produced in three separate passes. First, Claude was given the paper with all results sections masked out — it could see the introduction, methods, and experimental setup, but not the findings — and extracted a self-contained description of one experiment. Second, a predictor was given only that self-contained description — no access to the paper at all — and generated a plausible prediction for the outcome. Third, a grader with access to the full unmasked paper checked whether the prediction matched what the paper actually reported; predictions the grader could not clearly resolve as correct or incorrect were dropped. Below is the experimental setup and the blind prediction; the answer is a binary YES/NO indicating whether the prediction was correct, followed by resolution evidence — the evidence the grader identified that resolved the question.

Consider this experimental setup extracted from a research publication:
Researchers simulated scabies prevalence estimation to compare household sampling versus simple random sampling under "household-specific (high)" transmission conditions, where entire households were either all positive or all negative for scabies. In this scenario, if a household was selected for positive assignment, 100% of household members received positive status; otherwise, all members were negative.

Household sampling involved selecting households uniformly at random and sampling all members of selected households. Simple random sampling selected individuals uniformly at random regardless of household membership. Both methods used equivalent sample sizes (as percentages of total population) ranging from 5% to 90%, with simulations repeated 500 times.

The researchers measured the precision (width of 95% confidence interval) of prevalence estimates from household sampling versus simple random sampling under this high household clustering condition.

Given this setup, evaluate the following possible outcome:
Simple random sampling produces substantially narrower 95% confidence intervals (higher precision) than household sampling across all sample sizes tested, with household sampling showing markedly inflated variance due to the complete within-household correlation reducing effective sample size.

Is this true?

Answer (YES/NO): YES